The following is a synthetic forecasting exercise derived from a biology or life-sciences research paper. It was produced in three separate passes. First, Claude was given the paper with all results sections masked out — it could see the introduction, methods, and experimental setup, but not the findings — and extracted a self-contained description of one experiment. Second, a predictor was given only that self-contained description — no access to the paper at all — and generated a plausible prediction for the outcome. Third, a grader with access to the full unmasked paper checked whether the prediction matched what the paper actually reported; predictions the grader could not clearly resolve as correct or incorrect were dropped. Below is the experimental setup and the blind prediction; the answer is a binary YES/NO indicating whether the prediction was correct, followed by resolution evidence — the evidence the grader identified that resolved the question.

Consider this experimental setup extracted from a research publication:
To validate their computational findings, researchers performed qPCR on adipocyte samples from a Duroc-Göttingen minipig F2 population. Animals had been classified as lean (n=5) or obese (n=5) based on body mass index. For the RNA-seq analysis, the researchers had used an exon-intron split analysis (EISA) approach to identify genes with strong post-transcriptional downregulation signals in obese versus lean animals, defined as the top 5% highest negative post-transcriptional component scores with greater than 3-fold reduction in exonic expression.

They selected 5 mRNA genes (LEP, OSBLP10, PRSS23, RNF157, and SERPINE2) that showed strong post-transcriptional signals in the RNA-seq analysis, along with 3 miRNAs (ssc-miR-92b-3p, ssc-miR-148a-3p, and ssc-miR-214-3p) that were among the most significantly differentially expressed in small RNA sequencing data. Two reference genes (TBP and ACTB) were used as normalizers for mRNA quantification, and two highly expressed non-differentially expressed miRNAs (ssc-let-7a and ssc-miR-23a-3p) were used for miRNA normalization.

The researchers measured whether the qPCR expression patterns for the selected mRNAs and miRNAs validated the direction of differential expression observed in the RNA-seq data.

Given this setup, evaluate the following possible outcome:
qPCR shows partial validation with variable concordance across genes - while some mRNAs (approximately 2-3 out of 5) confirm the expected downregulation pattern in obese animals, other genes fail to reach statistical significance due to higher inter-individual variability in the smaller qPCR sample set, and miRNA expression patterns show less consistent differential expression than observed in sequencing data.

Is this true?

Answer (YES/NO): NO